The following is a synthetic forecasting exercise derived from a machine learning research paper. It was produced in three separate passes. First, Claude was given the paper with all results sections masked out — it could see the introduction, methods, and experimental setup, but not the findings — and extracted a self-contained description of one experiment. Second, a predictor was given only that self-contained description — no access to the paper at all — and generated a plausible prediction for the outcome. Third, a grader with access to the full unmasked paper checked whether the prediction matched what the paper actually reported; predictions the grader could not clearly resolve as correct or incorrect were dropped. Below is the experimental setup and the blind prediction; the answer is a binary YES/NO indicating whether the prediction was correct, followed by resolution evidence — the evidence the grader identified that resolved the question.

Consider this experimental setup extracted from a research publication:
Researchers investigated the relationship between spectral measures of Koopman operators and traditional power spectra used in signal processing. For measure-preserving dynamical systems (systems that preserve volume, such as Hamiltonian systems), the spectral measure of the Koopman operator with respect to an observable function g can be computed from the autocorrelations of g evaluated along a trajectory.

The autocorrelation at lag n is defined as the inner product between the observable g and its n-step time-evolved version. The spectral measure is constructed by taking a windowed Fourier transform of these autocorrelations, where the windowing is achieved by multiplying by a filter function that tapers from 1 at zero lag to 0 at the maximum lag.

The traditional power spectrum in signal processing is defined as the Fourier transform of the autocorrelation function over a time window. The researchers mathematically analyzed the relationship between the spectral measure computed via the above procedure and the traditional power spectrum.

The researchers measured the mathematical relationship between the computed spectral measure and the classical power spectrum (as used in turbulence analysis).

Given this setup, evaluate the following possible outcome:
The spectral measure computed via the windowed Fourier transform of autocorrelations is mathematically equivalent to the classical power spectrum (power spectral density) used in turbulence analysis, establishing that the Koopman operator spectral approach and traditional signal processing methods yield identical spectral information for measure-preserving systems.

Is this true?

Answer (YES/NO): NO